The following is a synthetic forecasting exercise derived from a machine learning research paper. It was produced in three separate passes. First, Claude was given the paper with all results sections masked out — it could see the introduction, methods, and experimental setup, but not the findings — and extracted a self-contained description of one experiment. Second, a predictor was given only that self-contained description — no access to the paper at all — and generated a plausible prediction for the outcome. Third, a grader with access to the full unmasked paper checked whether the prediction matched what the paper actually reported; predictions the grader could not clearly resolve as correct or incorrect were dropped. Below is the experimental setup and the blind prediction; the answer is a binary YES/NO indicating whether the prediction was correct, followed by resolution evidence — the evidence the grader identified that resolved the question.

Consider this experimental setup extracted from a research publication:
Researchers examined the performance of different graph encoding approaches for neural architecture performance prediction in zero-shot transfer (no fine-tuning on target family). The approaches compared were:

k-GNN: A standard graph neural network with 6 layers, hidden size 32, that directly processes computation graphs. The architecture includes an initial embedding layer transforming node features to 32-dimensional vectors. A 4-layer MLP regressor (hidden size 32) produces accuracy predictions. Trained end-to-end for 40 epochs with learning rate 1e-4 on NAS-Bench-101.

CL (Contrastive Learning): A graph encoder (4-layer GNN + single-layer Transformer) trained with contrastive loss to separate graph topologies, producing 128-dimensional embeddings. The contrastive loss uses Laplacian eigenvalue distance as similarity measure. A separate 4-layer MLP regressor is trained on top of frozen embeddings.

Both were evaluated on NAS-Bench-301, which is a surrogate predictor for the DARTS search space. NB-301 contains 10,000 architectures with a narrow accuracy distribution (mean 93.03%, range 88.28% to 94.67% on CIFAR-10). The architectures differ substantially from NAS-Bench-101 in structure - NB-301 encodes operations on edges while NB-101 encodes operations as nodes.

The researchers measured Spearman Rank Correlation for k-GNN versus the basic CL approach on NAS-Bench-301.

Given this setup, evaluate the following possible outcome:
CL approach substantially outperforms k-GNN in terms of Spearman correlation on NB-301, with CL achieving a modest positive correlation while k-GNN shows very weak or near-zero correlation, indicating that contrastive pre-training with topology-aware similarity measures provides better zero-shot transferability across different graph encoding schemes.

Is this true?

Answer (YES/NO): NO